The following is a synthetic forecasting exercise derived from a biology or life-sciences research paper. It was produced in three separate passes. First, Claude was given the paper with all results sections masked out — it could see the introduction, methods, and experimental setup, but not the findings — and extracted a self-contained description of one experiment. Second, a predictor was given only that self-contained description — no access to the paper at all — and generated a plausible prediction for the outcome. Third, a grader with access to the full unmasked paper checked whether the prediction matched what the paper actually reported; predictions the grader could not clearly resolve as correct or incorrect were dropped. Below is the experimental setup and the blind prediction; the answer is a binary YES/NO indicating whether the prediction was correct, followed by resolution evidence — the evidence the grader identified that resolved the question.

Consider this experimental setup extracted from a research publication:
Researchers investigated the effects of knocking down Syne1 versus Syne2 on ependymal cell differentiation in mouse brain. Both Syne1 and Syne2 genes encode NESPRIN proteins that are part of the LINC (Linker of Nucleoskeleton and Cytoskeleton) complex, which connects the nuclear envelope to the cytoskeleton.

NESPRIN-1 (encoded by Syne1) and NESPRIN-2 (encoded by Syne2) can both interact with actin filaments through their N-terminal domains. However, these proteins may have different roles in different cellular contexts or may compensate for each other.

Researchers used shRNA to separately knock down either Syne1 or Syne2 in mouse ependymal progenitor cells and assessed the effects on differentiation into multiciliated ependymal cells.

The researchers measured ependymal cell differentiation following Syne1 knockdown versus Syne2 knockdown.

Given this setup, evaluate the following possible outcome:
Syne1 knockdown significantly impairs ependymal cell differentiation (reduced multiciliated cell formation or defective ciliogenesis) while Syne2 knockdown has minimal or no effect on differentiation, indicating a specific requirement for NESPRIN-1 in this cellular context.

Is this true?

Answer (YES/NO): NO